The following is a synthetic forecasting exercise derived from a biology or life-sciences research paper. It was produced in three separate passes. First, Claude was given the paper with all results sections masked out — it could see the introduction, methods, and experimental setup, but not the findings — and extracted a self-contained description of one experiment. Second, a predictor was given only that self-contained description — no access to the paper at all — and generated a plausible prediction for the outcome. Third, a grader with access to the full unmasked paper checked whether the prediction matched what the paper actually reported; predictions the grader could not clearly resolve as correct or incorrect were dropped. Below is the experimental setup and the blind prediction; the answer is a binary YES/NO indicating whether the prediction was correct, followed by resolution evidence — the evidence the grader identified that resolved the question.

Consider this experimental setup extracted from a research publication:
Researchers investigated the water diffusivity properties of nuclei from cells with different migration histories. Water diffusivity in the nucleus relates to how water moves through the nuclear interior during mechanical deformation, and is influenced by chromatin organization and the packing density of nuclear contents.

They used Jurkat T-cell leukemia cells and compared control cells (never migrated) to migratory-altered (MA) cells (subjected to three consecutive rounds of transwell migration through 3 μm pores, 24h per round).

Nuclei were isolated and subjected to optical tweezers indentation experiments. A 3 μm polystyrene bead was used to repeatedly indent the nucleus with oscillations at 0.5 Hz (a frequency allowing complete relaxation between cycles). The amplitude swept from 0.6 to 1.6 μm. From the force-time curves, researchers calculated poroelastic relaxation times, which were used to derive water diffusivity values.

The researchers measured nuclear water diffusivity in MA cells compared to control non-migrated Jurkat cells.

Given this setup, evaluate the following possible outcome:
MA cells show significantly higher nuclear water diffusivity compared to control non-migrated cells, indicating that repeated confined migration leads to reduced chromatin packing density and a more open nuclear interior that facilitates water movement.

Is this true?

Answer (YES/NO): NO